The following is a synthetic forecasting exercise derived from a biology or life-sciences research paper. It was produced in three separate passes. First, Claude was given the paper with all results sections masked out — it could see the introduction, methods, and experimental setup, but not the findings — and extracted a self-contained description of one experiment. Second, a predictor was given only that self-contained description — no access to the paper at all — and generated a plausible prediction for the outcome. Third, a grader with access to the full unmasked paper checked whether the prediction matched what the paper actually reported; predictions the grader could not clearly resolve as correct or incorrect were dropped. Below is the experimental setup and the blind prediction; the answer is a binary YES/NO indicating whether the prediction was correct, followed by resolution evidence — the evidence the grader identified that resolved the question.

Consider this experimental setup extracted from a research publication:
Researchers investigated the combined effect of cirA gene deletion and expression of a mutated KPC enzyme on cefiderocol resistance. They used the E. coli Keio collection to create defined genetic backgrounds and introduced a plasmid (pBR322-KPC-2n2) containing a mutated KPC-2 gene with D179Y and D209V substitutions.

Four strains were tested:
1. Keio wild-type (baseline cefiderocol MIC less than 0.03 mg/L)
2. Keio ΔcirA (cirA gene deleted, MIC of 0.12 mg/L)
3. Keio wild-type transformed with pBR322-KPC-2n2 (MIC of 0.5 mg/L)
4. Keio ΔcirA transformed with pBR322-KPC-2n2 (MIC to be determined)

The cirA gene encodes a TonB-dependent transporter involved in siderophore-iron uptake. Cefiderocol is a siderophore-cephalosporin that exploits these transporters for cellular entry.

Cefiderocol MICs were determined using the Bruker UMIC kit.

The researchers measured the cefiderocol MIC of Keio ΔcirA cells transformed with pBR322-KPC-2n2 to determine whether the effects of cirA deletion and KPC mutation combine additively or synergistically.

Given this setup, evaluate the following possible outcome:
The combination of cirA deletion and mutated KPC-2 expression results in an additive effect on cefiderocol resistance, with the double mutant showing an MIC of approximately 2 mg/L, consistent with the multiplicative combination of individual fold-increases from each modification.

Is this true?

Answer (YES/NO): NO